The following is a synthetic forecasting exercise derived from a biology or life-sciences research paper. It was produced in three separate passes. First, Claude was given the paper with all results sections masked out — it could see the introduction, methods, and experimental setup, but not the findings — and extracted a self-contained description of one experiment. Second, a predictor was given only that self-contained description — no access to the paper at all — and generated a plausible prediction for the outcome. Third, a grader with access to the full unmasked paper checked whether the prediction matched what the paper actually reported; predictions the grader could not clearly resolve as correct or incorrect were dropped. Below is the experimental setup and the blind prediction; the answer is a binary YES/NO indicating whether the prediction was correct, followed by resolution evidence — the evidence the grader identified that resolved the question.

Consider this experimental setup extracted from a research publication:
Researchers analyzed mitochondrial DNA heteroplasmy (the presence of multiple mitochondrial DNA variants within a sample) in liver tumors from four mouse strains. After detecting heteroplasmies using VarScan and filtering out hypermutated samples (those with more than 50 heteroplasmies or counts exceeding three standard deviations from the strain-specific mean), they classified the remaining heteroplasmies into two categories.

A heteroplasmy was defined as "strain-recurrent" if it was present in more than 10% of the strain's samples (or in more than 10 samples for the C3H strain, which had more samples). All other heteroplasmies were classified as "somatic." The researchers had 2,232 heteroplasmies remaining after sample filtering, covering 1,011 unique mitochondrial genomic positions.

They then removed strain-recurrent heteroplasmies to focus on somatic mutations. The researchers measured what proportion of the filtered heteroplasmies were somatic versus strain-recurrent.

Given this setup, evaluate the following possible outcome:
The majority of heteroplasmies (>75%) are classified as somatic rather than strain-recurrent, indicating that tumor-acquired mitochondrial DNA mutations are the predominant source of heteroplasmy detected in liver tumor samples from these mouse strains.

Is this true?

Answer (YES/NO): NO